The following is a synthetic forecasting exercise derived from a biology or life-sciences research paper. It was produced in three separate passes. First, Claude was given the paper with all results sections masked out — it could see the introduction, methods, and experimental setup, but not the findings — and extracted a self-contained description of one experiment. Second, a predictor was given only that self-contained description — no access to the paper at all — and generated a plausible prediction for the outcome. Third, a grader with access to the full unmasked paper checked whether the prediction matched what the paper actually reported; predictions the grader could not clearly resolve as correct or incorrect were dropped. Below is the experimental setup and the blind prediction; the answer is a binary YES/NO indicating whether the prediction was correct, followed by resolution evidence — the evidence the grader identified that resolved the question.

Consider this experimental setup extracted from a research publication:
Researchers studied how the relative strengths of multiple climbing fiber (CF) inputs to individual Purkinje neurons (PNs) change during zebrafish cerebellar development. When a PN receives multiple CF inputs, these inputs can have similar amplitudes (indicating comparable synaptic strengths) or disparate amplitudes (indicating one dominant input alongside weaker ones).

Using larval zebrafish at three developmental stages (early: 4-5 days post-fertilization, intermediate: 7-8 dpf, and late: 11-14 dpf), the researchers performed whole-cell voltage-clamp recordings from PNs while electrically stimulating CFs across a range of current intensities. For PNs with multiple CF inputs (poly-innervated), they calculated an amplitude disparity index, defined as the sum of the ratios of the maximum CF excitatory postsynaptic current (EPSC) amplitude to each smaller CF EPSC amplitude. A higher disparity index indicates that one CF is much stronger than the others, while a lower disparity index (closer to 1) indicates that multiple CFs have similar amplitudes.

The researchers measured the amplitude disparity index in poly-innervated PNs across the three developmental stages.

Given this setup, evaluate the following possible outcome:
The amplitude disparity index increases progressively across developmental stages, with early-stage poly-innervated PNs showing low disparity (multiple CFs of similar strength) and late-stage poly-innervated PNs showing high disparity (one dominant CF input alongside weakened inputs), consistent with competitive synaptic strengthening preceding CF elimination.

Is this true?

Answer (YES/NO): YES